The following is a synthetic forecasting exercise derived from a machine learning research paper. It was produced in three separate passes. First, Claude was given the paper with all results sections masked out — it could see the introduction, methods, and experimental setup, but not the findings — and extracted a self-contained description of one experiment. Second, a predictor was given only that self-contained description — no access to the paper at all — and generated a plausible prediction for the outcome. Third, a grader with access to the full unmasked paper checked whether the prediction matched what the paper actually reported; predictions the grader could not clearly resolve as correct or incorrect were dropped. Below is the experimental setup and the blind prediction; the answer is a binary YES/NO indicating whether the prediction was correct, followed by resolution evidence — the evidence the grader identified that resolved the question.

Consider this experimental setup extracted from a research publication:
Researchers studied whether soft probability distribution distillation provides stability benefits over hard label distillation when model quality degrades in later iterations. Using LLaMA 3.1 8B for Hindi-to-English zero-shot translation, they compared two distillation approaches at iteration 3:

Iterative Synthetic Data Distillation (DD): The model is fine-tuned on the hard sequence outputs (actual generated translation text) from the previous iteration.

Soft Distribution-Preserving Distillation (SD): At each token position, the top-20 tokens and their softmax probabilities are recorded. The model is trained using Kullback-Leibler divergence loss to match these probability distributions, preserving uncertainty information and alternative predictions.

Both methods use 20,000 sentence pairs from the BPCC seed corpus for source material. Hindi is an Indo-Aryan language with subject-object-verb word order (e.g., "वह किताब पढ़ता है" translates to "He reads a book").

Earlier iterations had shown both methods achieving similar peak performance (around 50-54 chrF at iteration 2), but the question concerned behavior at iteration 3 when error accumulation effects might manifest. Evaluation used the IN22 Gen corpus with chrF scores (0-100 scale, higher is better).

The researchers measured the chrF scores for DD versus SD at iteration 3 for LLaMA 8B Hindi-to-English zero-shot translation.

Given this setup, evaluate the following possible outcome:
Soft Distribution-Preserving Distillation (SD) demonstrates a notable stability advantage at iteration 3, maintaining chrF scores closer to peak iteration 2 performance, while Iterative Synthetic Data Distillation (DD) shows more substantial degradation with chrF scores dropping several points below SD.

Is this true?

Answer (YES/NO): YES